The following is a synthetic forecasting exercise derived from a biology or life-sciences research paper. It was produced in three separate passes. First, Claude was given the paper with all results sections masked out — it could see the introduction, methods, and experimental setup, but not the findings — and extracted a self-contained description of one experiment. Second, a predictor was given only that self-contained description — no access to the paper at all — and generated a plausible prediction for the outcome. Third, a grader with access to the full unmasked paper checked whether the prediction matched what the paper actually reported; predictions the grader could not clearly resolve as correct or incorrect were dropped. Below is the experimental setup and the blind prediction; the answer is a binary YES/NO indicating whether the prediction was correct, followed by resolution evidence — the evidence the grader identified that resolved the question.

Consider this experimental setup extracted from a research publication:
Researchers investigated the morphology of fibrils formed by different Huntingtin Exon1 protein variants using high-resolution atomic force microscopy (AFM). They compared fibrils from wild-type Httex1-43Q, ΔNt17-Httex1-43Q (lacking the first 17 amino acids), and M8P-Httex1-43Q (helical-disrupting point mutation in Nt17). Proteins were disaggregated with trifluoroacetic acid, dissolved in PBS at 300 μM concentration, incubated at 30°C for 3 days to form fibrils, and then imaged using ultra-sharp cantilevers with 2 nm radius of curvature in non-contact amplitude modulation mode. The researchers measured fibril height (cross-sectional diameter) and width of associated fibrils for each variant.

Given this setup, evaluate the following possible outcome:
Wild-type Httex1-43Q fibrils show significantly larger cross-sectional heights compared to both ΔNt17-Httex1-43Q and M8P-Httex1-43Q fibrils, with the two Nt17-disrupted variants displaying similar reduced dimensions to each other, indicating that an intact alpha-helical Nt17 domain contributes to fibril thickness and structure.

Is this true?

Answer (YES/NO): NO